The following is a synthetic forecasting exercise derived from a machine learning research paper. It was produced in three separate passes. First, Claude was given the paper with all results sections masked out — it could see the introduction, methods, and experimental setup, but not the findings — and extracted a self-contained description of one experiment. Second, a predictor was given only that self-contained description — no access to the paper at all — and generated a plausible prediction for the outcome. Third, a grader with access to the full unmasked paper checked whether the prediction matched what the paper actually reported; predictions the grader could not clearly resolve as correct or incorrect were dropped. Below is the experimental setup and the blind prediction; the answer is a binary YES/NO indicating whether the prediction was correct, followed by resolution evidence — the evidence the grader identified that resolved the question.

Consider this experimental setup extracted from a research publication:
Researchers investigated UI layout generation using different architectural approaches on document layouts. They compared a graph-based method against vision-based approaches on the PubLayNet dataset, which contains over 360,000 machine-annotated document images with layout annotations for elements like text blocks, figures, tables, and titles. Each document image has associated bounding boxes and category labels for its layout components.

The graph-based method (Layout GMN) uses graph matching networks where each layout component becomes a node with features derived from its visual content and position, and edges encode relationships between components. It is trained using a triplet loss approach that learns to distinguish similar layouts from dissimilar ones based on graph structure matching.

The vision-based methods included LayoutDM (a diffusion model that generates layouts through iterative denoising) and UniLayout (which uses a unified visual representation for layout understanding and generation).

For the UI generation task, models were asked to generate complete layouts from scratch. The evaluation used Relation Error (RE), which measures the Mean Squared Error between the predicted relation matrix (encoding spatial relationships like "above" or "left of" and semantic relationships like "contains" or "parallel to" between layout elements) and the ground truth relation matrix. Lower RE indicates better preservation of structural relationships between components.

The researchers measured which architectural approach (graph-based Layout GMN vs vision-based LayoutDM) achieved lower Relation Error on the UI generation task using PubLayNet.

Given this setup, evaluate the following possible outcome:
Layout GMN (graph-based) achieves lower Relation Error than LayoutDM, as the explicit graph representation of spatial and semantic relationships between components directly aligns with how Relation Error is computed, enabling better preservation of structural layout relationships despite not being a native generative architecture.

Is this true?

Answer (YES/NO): YES